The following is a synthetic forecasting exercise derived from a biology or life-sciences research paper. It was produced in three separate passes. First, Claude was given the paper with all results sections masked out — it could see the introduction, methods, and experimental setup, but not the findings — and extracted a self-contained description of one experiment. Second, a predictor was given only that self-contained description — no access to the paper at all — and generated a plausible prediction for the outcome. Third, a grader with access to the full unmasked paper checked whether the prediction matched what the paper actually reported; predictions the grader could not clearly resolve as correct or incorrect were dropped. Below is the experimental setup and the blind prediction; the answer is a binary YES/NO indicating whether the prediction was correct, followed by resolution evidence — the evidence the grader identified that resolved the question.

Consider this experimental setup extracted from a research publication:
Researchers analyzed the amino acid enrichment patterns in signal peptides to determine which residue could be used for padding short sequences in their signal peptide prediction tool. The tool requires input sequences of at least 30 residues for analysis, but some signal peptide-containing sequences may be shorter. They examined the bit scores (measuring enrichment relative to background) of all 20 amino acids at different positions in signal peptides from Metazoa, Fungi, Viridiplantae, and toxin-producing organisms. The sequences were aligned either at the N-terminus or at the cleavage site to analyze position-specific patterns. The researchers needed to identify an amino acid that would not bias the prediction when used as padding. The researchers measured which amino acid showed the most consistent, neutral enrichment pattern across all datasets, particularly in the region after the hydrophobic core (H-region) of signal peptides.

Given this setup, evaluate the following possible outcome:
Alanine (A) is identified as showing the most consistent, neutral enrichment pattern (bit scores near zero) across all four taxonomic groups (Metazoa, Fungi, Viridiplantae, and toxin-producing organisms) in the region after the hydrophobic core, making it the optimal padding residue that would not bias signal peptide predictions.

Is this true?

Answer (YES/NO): NO